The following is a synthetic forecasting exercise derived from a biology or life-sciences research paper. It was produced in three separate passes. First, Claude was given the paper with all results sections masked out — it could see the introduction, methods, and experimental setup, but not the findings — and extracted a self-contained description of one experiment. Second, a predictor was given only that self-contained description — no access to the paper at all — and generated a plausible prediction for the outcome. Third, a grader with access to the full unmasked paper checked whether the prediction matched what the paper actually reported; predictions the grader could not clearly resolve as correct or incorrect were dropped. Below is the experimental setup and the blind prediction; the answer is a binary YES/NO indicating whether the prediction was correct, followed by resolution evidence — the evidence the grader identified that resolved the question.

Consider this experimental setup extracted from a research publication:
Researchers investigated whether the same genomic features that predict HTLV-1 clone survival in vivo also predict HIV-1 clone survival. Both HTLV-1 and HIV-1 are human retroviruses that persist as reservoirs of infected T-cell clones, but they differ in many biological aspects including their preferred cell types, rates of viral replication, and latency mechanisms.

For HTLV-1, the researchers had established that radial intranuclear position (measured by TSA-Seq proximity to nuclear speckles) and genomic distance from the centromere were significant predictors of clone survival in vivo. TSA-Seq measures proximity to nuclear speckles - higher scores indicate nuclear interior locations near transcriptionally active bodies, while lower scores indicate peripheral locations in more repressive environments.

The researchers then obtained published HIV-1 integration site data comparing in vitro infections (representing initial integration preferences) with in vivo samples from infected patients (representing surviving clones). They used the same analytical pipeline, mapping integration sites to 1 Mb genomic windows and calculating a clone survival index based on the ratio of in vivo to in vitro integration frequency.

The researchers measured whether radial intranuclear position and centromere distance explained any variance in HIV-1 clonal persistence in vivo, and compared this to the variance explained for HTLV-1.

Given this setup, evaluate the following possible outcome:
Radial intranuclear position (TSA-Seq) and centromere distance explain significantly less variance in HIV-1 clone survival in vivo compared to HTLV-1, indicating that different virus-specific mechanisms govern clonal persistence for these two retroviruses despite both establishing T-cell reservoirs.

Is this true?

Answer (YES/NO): YES